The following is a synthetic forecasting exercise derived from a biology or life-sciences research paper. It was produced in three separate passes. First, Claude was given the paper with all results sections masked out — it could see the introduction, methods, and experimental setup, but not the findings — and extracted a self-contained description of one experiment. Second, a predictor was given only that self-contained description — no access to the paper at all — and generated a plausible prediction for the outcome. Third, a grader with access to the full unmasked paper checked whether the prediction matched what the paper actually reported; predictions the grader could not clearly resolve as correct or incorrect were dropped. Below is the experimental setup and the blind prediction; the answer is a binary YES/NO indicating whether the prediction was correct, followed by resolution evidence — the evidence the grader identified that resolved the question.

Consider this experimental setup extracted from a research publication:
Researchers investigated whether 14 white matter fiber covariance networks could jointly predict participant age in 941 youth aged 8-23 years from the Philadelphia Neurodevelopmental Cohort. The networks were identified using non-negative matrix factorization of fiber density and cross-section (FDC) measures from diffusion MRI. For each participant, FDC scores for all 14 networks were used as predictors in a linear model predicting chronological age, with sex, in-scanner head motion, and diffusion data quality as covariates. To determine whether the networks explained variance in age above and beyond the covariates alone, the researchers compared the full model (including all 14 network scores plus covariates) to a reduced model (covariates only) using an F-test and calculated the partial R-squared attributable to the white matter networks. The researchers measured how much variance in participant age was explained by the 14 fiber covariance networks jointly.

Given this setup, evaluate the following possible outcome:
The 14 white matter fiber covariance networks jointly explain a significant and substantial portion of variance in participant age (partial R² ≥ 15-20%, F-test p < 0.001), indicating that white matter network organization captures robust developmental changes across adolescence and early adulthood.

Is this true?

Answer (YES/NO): YES